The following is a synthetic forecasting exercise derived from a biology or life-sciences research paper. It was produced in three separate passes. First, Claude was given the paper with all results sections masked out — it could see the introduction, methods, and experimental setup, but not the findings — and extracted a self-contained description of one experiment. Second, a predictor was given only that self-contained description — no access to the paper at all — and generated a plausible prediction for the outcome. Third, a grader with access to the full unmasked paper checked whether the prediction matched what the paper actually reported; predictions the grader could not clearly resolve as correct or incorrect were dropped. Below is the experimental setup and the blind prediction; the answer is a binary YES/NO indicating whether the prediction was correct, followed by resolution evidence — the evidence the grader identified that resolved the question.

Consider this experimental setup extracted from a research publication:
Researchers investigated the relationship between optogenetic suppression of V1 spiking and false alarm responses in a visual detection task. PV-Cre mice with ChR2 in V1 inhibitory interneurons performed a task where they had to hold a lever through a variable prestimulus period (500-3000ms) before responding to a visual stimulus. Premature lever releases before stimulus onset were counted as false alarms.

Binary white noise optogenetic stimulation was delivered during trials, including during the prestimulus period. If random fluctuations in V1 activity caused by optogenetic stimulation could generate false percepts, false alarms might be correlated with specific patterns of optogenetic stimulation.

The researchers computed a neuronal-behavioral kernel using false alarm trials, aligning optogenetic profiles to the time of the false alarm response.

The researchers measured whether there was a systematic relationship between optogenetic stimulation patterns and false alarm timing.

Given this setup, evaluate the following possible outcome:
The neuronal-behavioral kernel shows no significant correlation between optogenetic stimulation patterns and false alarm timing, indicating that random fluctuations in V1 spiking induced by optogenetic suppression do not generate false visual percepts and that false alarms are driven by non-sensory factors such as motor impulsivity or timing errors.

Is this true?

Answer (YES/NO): YES